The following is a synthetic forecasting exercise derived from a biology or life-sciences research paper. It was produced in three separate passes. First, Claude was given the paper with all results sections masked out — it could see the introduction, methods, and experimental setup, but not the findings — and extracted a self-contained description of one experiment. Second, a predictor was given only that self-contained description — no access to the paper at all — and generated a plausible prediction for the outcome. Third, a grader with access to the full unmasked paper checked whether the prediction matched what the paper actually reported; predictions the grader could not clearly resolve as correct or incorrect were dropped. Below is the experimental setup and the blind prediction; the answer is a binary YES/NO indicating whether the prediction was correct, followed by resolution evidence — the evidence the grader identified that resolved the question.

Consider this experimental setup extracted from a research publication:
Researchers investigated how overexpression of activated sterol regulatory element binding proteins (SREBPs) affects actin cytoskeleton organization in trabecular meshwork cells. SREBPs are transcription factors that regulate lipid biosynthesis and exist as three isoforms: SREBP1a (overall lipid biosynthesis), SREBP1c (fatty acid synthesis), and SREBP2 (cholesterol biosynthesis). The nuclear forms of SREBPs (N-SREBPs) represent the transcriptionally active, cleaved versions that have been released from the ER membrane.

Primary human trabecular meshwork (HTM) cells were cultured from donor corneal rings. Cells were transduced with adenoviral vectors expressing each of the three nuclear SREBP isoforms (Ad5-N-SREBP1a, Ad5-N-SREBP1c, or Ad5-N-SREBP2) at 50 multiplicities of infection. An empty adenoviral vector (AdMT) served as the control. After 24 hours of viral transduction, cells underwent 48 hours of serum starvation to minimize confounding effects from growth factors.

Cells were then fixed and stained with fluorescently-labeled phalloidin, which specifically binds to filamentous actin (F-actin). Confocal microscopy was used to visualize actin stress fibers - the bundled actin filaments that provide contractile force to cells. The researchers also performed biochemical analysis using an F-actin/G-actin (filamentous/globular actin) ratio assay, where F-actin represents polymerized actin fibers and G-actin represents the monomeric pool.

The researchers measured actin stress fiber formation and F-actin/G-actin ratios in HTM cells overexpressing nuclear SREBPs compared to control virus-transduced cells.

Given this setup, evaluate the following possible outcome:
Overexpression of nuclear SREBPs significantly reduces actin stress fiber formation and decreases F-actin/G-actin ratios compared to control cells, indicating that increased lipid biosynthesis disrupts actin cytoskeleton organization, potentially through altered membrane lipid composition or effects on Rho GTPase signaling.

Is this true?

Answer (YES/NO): NO